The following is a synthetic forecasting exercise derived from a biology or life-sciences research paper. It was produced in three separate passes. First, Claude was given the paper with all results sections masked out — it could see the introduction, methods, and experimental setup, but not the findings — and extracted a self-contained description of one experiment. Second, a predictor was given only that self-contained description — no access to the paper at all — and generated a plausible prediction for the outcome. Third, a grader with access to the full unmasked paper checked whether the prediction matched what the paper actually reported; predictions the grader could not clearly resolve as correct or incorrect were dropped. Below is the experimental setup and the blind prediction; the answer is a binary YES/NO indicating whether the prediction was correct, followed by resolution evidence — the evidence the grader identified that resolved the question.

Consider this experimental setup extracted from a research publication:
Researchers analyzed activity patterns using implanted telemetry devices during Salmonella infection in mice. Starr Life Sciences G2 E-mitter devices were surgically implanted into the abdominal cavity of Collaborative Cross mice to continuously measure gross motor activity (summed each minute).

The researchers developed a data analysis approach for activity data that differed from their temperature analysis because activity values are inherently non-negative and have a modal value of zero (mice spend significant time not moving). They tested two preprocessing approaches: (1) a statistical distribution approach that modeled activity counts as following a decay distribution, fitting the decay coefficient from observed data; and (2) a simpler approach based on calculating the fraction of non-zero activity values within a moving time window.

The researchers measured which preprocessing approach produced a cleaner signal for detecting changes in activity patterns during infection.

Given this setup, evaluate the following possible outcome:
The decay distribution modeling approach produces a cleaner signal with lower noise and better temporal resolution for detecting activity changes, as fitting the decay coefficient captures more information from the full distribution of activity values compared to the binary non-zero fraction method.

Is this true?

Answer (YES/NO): NO